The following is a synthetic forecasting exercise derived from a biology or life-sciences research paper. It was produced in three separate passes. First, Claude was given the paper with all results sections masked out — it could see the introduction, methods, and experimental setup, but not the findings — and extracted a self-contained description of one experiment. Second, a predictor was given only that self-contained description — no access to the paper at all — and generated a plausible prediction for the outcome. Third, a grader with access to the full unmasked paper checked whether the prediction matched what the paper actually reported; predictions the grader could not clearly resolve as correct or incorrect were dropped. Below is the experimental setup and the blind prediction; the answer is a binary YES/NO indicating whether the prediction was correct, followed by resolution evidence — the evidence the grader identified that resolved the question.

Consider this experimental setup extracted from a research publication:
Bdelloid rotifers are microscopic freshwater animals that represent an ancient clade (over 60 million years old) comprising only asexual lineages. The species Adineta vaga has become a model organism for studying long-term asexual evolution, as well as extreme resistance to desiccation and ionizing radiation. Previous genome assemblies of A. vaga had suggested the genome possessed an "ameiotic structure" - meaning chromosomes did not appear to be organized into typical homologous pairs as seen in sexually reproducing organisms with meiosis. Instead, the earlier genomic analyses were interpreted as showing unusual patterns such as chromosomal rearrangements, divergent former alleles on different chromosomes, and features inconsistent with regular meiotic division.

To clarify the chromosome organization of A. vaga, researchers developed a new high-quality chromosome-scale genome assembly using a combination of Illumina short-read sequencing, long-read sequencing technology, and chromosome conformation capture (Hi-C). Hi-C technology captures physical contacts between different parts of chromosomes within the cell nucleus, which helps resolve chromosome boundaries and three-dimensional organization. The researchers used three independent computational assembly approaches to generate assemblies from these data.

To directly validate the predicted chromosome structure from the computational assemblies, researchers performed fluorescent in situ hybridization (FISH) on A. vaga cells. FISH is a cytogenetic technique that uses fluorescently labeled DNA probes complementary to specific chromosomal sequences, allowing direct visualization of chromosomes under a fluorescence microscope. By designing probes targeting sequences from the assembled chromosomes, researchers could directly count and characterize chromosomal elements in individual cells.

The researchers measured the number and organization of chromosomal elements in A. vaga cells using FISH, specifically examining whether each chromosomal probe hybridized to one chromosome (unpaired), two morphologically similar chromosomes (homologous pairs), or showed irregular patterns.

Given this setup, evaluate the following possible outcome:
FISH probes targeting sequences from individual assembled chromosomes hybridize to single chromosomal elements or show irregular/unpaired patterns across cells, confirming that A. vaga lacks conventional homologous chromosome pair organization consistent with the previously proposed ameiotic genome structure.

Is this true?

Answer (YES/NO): NO